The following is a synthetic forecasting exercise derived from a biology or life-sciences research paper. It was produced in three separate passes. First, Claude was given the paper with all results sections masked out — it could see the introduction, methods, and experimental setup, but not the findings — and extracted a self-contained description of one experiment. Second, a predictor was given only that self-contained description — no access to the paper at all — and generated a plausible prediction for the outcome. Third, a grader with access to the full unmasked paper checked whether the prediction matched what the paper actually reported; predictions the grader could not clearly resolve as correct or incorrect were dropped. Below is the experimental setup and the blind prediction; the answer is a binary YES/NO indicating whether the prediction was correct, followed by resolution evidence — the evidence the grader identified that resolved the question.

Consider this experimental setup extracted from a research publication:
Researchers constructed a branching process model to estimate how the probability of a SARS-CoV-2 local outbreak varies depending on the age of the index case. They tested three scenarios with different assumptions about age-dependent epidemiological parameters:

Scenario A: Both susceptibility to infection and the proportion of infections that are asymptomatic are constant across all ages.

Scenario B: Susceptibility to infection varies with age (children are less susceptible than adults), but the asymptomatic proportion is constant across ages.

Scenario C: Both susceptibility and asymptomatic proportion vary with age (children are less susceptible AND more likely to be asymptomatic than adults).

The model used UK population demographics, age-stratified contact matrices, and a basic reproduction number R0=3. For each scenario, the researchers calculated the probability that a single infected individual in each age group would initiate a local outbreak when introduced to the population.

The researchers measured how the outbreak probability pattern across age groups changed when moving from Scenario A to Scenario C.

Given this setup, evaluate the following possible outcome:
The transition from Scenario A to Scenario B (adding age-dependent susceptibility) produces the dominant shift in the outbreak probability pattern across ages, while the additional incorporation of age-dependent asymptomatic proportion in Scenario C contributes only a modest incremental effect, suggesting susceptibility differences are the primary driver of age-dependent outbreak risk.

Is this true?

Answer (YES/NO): NO